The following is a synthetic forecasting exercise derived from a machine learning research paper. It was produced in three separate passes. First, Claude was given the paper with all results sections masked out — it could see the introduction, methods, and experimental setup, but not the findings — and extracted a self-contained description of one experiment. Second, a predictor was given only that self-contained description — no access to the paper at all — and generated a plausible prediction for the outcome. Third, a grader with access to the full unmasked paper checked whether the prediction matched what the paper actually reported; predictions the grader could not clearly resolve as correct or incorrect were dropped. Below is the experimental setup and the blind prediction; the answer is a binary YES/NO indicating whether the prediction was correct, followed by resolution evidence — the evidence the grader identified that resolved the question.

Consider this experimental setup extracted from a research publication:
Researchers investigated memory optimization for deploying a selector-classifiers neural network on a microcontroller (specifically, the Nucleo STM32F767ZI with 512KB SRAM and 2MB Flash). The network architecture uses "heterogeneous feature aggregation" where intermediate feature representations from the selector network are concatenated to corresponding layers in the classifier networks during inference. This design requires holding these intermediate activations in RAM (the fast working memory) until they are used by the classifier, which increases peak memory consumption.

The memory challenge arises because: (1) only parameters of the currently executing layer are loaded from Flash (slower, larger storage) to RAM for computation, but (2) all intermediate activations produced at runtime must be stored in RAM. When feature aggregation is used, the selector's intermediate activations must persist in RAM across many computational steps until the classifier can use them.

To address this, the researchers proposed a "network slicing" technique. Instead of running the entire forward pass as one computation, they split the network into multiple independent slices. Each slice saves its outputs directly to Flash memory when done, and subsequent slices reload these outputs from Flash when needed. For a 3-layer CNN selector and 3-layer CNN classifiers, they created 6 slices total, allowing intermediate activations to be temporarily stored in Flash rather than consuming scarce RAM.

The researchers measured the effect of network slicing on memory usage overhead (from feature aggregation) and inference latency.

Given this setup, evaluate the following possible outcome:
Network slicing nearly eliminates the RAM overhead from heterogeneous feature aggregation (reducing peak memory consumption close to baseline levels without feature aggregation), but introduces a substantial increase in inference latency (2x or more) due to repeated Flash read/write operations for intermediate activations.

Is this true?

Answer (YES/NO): NO